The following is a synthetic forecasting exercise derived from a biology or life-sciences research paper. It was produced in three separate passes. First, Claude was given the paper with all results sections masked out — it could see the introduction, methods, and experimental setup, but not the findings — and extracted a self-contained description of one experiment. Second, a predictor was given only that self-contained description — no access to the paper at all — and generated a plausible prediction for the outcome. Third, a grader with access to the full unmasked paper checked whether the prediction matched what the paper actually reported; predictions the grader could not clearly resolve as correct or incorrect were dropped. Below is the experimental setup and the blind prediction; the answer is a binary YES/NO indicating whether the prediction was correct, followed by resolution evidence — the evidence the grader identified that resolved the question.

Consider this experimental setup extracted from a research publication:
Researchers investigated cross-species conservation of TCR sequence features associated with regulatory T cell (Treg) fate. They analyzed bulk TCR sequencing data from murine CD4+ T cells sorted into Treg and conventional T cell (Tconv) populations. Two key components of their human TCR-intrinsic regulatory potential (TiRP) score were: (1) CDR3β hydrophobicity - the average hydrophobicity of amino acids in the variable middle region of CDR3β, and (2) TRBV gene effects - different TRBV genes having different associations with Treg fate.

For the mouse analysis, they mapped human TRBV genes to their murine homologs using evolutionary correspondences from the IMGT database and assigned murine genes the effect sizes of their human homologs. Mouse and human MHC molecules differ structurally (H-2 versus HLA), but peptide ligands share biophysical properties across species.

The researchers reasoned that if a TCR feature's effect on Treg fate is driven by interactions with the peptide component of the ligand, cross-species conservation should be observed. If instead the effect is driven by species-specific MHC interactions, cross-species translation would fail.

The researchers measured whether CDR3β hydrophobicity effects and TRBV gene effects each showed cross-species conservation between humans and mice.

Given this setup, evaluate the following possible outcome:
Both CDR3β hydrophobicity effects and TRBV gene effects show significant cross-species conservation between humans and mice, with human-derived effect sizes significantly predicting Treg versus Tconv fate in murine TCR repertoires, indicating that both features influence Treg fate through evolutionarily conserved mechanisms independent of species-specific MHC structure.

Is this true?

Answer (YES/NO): NO